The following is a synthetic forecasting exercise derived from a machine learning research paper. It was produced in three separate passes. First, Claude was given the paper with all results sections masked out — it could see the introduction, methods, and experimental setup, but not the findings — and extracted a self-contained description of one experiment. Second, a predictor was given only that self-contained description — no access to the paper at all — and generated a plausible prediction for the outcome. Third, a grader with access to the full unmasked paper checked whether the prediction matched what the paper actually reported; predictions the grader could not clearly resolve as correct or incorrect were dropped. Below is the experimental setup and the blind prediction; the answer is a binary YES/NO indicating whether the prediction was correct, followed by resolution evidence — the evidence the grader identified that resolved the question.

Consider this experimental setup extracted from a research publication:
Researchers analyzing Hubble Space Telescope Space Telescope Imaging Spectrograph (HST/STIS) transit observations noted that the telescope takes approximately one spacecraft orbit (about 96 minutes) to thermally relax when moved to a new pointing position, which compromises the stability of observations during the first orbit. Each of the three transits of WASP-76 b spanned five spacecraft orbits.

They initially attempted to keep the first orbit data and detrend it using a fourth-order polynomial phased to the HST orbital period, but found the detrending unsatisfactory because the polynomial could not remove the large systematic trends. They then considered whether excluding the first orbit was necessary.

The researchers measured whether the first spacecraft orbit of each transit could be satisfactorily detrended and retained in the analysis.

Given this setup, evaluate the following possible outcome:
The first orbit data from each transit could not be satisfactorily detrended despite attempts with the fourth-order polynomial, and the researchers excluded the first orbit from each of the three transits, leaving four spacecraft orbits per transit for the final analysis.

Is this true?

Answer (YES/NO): YES